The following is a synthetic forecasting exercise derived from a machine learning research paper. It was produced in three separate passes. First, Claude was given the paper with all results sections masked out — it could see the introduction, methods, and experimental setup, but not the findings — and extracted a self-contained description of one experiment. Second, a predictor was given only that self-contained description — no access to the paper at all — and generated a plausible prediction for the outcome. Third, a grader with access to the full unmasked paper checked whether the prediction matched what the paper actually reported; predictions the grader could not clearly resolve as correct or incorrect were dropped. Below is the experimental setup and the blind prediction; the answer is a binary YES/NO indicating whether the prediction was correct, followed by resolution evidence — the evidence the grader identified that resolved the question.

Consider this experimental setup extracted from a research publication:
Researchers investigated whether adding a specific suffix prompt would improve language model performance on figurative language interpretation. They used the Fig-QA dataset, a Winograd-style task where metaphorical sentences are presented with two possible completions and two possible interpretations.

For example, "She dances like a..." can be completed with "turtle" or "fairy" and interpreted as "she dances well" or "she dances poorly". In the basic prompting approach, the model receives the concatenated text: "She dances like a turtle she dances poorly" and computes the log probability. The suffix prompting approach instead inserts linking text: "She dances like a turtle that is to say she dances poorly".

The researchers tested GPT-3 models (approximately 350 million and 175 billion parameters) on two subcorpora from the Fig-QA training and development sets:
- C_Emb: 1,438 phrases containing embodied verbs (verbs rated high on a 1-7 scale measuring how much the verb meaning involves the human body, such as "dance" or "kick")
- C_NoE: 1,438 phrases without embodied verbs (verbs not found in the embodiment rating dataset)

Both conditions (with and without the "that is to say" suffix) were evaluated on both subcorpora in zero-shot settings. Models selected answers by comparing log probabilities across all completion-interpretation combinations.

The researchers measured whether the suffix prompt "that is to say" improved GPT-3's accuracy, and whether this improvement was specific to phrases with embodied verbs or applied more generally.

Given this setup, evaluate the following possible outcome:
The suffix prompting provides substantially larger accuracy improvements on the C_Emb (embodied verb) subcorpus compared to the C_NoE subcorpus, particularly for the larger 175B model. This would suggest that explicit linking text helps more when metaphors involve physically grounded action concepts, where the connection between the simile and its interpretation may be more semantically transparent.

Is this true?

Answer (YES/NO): NO